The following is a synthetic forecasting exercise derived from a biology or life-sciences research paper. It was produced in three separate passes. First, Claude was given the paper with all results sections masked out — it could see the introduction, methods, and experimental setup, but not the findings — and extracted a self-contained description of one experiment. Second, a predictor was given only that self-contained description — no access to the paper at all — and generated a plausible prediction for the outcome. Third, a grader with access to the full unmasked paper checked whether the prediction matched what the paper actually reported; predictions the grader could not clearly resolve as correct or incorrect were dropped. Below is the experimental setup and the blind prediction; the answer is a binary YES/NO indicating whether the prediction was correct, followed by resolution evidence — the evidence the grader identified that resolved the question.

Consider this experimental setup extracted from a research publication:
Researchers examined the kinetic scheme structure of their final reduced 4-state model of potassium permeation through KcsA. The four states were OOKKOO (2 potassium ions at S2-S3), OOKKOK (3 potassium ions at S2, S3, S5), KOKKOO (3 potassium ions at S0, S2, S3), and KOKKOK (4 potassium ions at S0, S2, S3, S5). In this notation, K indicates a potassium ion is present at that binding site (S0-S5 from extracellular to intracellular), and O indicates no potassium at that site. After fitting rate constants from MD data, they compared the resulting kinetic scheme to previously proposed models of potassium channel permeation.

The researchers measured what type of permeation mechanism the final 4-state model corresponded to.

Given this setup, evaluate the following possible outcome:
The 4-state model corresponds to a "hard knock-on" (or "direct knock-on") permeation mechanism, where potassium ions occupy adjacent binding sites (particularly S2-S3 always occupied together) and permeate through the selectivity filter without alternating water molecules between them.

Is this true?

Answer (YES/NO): NO